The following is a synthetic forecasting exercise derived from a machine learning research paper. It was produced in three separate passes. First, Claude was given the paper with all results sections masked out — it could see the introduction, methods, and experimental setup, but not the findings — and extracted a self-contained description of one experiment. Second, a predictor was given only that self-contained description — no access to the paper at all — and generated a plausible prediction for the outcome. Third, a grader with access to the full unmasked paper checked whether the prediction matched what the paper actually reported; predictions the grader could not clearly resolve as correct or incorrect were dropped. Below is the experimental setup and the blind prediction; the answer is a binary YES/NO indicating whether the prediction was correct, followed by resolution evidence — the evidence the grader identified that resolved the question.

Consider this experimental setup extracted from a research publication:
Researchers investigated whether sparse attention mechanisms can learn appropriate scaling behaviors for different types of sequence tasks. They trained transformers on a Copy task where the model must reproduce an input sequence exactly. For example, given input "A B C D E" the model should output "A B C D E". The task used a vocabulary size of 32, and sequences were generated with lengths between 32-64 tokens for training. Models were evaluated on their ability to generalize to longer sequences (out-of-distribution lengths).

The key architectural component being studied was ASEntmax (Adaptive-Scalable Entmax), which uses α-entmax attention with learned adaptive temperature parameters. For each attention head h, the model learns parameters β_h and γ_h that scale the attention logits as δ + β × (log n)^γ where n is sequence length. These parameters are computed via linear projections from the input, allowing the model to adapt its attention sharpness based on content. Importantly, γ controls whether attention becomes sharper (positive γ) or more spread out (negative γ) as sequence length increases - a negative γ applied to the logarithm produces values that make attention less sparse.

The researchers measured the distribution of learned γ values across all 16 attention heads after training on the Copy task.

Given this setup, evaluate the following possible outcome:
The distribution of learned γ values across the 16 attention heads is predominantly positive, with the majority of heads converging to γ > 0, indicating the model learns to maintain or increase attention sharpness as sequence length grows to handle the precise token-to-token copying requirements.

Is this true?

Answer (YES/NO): NO